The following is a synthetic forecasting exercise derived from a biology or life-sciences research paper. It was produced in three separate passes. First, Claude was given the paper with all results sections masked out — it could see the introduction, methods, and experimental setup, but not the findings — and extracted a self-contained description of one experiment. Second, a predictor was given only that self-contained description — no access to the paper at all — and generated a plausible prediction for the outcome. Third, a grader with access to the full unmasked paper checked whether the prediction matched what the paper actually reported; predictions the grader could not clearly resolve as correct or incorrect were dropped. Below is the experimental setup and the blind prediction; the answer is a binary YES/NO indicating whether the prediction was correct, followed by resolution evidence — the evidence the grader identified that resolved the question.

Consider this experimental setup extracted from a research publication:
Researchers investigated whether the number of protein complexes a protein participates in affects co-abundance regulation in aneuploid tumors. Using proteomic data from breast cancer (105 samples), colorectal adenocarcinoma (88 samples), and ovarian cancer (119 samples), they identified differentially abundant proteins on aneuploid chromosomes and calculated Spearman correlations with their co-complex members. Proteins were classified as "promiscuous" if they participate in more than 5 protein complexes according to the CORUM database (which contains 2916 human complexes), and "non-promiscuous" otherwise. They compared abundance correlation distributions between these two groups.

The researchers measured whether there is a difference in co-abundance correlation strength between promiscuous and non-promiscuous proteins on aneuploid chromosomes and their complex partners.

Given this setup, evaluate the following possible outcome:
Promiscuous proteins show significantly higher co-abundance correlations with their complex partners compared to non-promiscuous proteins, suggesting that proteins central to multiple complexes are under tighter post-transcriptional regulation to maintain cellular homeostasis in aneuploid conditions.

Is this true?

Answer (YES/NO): NO